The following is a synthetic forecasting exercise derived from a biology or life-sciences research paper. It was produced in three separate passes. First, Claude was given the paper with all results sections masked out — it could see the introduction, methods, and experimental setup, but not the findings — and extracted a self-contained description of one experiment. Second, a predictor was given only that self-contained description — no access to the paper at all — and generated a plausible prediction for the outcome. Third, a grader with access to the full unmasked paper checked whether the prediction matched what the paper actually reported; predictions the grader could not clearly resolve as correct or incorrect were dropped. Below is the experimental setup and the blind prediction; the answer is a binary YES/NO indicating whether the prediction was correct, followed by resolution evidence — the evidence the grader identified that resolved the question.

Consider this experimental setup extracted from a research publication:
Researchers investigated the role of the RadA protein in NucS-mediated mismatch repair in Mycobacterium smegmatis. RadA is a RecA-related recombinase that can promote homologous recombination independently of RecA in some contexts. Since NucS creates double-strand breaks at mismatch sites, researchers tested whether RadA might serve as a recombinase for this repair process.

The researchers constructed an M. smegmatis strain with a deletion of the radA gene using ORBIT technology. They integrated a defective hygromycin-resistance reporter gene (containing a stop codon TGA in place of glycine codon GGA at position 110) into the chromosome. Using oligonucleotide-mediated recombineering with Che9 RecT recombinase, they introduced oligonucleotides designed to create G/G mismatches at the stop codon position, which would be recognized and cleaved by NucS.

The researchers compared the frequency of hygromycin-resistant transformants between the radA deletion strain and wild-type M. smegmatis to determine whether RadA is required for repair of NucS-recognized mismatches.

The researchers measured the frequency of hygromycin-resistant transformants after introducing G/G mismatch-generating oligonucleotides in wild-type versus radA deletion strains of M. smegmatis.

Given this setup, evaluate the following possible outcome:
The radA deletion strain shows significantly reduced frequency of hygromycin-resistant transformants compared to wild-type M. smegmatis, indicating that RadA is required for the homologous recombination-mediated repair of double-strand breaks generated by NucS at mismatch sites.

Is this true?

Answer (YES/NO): NO